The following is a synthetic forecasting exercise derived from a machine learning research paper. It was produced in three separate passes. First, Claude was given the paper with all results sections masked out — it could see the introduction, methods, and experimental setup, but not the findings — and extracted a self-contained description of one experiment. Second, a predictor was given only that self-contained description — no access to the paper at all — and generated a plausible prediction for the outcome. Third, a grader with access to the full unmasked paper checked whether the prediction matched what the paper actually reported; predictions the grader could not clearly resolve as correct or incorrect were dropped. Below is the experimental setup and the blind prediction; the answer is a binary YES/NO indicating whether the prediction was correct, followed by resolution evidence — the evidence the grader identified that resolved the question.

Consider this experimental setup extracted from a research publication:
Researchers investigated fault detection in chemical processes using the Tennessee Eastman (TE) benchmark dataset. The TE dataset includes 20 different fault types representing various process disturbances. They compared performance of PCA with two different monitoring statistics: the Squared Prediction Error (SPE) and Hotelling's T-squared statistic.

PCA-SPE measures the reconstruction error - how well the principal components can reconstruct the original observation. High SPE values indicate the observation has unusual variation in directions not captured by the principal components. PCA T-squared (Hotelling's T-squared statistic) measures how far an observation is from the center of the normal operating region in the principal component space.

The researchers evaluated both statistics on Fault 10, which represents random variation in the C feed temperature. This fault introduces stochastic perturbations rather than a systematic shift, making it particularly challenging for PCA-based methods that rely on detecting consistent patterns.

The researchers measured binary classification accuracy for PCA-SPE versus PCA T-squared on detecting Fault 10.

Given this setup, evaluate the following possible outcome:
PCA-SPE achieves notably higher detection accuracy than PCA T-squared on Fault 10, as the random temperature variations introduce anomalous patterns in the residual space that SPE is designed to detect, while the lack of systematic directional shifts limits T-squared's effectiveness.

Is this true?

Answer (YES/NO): NO